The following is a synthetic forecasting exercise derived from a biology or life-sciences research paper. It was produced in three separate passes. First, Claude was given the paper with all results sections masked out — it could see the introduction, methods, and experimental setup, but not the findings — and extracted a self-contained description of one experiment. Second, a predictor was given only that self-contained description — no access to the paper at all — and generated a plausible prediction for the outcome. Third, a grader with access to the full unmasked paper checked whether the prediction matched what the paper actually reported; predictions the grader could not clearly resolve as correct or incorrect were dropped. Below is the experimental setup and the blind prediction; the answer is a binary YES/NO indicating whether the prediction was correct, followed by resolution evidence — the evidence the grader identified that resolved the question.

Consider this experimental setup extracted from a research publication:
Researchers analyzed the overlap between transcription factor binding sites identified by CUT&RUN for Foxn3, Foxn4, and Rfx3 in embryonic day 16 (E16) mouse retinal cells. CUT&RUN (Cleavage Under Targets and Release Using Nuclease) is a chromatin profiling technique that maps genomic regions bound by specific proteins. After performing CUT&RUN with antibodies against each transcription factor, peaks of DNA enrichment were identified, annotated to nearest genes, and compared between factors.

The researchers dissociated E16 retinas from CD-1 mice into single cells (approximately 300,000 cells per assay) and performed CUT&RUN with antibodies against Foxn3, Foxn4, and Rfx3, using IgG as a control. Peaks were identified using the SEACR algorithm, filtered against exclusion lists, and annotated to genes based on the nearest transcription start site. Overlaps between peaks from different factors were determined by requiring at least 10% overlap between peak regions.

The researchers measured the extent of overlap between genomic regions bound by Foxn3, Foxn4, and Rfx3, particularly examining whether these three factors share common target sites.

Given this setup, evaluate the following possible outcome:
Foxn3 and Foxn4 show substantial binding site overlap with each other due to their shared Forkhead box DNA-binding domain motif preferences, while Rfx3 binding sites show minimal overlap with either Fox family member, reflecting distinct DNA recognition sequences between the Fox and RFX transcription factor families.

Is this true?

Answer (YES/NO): NO